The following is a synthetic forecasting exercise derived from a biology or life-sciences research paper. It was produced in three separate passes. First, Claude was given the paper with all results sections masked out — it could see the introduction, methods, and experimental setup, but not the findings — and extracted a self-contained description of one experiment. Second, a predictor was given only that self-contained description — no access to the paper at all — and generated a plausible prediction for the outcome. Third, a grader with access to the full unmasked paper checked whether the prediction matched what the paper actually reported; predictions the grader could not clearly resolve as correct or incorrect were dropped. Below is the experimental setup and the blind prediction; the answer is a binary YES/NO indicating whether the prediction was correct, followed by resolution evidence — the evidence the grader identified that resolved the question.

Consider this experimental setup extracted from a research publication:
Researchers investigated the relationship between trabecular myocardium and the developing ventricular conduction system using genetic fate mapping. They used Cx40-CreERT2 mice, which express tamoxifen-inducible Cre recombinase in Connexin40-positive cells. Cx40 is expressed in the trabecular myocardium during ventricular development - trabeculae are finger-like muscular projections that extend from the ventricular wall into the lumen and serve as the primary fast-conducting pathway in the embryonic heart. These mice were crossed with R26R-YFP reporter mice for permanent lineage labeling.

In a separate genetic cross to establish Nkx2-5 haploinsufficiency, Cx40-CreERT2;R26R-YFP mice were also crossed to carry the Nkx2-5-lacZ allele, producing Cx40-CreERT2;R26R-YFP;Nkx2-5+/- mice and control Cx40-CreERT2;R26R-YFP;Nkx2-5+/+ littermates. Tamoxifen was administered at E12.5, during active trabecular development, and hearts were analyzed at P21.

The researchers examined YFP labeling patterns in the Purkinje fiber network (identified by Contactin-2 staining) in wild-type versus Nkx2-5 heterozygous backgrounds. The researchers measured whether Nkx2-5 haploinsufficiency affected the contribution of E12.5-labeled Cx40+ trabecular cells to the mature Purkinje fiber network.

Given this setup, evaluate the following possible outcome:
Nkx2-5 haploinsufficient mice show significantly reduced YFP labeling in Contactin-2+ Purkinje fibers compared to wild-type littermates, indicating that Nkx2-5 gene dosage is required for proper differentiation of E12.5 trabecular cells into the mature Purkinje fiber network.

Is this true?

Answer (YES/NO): YES